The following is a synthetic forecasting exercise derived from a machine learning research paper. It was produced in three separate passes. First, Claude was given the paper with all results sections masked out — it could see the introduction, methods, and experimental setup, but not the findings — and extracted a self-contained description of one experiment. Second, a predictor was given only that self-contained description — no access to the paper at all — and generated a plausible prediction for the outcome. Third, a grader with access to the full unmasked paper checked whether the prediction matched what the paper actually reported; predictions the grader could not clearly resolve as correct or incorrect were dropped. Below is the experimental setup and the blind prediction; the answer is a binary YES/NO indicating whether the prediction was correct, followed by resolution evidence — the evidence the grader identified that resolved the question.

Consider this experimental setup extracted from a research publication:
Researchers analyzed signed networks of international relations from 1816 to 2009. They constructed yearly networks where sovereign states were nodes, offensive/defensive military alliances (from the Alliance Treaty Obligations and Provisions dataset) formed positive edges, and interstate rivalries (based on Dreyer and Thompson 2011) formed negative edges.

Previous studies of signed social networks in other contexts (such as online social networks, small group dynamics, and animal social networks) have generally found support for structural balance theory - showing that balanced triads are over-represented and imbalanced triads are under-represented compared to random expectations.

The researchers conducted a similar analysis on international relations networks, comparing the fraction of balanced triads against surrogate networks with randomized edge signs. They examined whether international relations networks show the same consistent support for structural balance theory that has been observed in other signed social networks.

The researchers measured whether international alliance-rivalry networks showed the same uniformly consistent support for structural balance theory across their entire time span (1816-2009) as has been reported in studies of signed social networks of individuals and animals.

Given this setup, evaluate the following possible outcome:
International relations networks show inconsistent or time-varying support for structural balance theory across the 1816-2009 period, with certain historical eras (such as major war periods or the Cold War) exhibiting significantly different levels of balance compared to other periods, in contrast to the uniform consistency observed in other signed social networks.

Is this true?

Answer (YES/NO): YES